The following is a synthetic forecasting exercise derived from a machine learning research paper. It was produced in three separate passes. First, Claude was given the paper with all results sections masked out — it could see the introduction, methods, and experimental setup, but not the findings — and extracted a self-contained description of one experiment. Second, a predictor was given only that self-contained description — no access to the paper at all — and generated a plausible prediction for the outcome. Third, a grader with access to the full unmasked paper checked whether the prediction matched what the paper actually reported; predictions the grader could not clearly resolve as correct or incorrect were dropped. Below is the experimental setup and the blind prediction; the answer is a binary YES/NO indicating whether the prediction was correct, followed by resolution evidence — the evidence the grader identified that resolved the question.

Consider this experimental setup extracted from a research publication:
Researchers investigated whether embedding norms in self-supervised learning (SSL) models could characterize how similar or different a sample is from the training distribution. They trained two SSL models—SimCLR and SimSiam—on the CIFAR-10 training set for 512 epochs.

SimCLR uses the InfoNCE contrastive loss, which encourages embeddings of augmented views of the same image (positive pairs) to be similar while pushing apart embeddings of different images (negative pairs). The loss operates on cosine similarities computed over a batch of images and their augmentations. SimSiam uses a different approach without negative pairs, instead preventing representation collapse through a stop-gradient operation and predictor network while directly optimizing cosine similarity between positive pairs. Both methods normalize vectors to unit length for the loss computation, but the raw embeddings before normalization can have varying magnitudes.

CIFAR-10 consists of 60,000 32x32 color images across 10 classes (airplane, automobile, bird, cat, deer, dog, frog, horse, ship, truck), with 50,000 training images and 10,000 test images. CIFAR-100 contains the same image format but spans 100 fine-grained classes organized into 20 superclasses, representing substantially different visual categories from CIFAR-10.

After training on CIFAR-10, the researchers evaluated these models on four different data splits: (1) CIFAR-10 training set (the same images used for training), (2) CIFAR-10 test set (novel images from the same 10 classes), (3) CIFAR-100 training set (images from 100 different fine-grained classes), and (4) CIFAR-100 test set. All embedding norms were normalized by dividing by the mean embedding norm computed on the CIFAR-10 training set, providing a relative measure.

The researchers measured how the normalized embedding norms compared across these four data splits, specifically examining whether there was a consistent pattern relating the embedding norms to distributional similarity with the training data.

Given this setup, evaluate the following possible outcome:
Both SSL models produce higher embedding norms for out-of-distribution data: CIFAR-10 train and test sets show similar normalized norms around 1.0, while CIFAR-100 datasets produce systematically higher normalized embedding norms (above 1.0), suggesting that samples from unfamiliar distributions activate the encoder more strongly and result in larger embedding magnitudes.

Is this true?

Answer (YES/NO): NO